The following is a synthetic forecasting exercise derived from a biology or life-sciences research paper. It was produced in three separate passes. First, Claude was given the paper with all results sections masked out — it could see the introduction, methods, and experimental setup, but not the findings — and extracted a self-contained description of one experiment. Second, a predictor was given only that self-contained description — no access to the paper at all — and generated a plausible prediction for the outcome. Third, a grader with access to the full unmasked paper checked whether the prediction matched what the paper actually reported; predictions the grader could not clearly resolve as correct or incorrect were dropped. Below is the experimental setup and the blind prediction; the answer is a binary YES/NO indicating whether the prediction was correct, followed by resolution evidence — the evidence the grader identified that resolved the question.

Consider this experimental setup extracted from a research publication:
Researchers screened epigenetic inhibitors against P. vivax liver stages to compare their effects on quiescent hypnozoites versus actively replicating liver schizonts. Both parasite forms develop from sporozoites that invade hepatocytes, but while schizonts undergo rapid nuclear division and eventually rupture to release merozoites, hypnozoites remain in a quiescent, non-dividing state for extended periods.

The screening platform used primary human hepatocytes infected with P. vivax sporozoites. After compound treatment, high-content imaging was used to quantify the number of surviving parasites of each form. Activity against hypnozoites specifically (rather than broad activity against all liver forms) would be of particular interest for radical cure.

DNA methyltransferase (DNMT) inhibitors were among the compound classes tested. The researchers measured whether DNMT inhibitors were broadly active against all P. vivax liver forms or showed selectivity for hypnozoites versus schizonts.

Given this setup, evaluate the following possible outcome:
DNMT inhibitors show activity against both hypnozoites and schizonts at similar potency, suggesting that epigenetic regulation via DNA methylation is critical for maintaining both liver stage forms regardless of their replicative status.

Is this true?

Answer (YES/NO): NO